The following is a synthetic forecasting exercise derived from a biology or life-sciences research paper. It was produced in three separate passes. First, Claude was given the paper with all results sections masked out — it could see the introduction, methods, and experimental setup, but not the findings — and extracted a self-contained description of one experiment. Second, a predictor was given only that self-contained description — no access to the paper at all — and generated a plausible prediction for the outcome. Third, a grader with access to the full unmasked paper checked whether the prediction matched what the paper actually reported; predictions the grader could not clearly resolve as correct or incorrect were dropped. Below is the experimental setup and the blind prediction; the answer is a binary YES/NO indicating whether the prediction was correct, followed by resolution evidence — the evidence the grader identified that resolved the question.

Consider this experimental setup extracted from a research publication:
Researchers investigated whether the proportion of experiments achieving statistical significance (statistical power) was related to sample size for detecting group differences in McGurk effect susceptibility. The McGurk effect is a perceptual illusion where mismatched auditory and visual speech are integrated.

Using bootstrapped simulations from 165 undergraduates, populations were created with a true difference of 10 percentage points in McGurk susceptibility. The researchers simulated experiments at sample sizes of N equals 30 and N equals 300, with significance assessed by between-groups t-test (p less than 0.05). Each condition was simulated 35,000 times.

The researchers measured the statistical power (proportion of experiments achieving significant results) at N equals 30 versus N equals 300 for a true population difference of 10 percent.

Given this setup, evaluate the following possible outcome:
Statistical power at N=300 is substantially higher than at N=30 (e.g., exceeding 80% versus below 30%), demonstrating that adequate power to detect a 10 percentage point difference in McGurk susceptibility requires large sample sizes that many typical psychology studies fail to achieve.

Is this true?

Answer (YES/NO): NO